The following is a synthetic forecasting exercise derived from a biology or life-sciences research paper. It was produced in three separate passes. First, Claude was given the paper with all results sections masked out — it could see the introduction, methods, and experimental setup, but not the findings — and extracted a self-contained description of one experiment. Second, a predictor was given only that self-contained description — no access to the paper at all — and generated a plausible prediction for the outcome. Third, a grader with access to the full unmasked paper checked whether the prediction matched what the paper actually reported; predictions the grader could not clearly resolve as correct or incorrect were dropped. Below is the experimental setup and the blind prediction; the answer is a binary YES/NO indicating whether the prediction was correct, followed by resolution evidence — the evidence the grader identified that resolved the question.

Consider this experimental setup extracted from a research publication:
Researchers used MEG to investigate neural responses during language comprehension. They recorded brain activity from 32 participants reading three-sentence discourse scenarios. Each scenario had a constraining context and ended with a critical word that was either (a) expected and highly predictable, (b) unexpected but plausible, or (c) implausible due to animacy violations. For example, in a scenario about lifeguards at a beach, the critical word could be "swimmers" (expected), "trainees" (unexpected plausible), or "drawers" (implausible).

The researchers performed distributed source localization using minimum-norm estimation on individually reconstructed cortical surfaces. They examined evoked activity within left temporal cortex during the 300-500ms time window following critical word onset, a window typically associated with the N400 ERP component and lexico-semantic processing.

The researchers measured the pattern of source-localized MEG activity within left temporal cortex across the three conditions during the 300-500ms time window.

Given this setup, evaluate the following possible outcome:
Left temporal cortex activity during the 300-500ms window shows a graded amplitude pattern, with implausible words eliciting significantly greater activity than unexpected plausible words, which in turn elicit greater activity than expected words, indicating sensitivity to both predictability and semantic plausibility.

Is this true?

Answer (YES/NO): YES